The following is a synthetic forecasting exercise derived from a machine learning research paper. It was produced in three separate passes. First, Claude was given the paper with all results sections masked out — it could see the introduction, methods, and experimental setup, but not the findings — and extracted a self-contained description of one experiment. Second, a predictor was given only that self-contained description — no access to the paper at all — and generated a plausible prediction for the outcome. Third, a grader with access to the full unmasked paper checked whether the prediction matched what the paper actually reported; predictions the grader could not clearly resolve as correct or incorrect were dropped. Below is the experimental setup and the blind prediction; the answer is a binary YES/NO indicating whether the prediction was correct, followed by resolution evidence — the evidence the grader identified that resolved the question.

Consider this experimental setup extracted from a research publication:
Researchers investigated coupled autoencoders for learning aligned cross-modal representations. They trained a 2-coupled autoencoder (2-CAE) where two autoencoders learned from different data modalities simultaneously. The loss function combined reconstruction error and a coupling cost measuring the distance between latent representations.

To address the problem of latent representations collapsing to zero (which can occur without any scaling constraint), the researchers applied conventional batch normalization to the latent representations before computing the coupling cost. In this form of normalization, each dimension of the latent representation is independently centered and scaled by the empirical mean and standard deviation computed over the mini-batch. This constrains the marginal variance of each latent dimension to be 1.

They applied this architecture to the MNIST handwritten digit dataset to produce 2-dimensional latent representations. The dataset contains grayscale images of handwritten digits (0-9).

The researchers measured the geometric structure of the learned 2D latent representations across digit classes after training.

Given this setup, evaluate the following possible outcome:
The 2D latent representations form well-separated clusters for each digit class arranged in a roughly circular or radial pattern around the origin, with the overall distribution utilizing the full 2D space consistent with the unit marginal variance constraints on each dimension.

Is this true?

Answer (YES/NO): NO